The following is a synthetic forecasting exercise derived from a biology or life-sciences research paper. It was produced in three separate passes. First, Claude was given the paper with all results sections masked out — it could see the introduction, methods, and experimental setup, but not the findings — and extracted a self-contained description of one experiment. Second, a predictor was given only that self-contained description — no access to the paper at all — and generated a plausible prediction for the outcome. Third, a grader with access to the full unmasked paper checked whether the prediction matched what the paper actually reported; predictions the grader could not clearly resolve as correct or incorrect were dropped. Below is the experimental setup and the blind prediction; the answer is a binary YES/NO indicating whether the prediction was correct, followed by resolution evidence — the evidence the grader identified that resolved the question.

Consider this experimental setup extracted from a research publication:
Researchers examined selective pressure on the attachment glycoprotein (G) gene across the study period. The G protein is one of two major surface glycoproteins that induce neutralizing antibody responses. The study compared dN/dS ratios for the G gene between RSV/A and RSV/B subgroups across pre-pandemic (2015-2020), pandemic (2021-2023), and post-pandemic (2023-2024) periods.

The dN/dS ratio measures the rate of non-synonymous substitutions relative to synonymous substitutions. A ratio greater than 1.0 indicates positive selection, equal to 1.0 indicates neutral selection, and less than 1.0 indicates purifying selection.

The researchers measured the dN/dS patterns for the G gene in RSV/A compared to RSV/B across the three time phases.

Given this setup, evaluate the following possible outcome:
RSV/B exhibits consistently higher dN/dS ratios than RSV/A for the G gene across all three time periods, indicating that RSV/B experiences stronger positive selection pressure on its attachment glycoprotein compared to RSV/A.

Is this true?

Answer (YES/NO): NO